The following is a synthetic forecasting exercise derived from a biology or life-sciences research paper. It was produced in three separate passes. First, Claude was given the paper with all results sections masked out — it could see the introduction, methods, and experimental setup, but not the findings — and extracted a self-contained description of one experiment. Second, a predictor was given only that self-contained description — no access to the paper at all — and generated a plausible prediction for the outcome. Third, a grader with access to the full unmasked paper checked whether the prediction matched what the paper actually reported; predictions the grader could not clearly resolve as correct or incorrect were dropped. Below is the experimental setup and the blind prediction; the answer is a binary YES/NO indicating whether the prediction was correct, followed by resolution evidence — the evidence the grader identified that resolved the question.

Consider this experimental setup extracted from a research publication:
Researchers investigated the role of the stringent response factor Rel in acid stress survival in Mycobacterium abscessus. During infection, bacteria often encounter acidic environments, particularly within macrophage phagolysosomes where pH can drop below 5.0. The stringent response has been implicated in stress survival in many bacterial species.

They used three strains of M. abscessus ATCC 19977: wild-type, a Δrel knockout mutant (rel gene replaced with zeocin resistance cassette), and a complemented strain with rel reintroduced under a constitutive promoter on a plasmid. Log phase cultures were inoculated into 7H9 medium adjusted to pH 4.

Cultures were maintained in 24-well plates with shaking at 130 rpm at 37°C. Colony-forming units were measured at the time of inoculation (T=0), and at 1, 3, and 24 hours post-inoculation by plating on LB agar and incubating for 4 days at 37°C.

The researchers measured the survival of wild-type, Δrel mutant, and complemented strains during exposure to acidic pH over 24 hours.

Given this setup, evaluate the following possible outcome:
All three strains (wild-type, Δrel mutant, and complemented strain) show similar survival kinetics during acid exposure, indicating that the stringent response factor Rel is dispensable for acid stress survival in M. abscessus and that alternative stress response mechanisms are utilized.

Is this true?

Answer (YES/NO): YES